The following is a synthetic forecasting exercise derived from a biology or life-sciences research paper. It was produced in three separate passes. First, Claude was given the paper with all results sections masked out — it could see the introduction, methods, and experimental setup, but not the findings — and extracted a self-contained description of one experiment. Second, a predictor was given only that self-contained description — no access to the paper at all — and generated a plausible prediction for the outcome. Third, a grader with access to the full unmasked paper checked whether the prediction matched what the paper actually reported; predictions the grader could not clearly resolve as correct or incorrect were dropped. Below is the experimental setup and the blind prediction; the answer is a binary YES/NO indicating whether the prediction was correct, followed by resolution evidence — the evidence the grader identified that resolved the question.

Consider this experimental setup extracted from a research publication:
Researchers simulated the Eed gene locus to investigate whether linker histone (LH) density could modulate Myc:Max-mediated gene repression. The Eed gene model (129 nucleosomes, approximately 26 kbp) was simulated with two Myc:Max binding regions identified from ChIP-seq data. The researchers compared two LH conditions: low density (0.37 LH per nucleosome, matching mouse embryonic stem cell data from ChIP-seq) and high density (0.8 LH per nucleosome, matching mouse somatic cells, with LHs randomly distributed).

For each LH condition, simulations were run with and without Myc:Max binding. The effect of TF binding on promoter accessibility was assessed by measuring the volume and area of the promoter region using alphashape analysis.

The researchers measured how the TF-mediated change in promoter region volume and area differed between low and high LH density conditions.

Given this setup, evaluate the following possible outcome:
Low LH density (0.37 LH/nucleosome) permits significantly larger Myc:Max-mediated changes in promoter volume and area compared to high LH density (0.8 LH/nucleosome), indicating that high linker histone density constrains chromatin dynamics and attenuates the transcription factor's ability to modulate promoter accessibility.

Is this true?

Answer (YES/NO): YES